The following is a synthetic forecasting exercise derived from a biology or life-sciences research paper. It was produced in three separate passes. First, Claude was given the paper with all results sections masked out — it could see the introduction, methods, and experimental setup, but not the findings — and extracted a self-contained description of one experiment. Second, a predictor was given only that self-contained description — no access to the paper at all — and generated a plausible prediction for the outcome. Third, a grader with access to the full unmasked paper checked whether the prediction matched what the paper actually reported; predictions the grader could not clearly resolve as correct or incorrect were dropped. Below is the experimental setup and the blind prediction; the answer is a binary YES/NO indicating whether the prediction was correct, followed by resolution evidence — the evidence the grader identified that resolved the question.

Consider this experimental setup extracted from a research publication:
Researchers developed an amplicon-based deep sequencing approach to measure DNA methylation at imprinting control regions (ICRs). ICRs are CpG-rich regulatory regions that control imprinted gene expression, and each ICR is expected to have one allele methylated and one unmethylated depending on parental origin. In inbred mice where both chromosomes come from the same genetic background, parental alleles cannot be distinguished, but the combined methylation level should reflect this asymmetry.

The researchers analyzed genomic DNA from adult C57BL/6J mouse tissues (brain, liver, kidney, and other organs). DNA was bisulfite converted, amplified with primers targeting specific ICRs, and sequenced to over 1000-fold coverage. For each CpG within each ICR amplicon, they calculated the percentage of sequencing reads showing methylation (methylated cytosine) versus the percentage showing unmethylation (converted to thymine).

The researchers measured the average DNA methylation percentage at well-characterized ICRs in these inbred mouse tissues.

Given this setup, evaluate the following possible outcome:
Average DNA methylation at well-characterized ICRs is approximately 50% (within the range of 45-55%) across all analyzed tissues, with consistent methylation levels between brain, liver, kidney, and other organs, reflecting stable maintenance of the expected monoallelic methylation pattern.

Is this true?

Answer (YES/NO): YES